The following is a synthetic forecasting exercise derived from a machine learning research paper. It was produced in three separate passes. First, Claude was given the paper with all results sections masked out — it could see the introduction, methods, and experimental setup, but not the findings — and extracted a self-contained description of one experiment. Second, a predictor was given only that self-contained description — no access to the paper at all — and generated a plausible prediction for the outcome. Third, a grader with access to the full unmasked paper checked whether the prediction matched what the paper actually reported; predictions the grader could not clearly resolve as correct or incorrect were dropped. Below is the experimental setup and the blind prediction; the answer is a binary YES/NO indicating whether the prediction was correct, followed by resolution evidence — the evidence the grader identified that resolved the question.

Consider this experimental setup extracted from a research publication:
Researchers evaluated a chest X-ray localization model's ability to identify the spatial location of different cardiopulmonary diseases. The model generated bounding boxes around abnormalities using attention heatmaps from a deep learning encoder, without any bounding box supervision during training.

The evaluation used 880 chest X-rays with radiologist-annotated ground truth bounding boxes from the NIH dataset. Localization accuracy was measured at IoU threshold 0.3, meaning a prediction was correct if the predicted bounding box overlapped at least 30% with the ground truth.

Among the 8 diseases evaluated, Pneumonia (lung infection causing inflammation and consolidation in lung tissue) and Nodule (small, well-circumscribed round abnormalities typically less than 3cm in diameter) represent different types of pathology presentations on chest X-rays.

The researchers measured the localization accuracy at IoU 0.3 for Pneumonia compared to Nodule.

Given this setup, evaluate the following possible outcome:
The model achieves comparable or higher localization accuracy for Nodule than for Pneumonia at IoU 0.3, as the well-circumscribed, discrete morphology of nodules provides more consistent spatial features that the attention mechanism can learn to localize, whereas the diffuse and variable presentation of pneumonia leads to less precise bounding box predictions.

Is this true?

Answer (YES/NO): NO